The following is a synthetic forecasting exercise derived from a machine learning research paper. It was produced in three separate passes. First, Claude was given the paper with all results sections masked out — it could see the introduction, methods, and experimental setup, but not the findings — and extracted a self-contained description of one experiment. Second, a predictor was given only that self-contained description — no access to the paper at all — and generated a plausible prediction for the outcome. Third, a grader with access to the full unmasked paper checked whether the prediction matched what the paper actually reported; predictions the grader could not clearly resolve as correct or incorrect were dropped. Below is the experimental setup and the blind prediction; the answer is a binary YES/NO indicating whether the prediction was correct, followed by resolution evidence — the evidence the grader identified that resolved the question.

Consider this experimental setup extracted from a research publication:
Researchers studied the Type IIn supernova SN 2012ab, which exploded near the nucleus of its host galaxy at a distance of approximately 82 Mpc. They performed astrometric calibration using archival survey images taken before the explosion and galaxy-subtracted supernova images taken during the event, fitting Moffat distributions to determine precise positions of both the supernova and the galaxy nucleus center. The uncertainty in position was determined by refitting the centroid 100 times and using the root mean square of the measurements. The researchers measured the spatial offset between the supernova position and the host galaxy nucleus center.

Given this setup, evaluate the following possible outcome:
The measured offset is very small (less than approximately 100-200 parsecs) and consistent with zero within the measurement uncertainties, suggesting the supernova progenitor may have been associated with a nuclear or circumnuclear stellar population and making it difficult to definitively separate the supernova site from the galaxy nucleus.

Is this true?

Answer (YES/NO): NO